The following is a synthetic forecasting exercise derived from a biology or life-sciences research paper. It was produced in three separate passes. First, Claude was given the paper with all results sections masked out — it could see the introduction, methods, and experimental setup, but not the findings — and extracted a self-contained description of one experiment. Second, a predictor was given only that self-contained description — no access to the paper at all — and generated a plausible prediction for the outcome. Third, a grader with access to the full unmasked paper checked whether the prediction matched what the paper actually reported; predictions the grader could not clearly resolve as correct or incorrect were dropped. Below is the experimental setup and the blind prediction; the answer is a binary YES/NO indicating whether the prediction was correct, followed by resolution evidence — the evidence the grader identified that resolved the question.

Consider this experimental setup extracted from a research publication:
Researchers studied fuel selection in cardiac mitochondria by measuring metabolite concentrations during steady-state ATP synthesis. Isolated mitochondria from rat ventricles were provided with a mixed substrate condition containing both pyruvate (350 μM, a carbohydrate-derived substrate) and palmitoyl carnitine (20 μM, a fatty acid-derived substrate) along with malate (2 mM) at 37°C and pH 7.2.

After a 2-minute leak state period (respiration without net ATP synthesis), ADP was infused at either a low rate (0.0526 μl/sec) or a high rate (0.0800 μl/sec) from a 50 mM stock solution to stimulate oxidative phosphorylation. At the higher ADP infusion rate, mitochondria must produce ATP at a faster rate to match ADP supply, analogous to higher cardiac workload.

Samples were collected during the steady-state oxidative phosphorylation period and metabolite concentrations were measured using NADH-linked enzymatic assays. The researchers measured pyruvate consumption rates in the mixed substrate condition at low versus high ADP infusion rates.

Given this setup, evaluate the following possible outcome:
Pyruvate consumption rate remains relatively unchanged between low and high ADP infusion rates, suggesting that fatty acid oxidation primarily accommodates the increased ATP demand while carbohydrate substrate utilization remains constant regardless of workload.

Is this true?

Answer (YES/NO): NO